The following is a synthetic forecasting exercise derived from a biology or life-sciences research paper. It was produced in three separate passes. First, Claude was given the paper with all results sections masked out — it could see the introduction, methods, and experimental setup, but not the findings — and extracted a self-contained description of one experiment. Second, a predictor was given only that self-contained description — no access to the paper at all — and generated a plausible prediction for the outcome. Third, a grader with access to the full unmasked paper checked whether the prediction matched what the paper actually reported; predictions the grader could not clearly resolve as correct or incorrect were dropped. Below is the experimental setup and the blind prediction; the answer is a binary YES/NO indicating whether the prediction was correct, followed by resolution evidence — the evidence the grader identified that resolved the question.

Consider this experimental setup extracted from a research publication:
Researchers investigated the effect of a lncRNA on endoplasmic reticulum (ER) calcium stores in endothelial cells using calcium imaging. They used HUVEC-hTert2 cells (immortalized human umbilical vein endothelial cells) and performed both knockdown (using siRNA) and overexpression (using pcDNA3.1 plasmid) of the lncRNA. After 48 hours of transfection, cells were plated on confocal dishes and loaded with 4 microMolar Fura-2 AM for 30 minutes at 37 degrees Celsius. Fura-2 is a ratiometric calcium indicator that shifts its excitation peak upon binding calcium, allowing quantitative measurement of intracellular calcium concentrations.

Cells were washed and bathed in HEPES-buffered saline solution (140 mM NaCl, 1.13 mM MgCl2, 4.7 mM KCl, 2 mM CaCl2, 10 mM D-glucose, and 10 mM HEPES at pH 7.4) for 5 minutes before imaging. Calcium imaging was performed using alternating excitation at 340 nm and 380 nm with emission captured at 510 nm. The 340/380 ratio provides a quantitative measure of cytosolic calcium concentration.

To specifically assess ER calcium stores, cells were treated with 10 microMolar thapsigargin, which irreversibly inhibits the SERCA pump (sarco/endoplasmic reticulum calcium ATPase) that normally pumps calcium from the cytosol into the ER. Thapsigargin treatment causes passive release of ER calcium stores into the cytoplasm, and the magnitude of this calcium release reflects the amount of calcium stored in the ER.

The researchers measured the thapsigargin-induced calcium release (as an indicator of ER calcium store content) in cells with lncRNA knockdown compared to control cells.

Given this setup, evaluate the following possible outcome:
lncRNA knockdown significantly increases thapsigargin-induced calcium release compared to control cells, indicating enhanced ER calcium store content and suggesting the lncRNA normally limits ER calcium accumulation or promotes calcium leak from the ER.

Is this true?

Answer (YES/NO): NO